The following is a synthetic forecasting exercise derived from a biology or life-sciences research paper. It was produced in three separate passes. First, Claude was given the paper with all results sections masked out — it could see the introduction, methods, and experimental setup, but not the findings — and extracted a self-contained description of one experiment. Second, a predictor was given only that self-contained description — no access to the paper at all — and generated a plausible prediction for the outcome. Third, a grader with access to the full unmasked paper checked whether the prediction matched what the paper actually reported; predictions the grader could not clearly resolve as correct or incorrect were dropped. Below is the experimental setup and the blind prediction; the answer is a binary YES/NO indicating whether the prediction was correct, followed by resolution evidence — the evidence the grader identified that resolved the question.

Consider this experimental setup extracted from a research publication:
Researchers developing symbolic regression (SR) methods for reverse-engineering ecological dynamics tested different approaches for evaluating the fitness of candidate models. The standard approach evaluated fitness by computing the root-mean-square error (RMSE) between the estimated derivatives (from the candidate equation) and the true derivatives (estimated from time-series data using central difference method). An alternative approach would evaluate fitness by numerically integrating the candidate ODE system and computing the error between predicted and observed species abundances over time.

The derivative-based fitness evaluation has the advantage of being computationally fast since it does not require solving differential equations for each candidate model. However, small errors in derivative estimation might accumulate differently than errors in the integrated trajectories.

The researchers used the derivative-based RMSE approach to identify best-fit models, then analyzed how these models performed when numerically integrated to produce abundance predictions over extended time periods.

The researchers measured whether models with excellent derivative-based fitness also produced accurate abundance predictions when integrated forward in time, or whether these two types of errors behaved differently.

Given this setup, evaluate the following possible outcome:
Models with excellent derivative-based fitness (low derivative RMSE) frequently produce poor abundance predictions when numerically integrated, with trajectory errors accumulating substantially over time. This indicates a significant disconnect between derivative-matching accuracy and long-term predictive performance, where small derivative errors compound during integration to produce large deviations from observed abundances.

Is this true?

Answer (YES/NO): NO